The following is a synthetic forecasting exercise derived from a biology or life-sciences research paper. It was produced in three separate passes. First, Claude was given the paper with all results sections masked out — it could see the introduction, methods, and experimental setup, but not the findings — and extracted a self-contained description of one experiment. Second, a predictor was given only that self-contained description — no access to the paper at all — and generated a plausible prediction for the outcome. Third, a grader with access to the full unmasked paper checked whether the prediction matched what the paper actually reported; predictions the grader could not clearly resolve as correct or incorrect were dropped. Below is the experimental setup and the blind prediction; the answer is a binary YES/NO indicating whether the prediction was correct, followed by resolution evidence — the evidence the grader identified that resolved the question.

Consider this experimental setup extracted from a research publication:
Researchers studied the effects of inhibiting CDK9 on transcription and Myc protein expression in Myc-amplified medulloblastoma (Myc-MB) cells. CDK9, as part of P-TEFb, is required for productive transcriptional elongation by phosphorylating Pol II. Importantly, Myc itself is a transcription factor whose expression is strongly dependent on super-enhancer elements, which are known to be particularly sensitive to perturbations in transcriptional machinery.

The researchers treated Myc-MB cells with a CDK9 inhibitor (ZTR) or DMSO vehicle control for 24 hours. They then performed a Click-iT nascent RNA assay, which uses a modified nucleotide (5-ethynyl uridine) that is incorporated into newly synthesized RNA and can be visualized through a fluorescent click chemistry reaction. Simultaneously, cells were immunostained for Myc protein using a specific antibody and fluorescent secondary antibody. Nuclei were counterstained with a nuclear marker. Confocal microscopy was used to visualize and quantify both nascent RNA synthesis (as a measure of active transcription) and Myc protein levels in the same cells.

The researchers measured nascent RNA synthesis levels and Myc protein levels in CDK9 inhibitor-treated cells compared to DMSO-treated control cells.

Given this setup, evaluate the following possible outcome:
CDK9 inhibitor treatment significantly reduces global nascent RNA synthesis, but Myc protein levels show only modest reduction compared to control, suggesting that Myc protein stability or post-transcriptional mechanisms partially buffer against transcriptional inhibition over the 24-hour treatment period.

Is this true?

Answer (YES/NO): NO